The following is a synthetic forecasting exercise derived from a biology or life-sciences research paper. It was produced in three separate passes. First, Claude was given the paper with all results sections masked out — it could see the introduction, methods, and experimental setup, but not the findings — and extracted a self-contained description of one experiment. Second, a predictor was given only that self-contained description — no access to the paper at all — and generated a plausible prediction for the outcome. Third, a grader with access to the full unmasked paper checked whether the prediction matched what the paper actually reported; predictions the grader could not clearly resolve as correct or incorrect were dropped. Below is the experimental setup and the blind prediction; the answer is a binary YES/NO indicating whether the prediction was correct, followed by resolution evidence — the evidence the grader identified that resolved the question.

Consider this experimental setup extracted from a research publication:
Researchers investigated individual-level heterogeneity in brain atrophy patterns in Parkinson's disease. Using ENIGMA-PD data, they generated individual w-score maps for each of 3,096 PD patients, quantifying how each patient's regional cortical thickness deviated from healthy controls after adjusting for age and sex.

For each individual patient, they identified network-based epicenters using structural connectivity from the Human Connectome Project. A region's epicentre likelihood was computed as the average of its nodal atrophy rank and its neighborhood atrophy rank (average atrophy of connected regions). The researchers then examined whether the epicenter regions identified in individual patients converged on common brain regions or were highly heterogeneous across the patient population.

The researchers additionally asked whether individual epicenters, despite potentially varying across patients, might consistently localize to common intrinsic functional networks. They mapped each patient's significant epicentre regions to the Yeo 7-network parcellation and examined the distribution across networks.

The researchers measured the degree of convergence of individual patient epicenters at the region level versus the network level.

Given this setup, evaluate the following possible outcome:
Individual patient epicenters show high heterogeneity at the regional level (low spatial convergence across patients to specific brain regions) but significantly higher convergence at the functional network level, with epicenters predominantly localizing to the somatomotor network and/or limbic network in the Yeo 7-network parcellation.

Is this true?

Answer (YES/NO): NO